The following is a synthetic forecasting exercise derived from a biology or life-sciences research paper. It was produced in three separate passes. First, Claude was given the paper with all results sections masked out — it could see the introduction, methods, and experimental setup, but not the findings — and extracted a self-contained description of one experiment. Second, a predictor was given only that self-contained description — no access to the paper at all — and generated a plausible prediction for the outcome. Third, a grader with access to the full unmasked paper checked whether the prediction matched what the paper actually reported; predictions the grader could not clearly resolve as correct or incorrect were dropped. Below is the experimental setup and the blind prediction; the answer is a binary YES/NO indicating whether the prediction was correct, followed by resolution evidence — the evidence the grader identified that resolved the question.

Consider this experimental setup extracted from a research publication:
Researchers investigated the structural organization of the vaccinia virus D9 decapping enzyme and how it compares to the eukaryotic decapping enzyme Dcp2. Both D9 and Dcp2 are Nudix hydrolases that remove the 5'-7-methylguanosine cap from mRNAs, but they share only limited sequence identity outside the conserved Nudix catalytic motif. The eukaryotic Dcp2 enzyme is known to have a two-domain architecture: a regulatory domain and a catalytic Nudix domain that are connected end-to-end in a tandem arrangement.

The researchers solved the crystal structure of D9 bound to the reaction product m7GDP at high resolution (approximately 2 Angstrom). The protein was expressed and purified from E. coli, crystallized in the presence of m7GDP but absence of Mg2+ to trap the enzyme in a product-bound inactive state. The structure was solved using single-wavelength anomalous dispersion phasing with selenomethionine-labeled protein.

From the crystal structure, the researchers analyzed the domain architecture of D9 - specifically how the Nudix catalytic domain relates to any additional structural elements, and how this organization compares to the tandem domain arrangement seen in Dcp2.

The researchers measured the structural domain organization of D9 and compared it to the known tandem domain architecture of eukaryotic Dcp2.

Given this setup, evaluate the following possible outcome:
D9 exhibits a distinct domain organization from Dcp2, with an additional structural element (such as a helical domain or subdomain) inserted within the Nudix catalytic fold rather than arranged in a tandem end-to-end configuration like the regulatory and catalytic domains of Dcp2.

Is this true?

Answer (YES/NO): YES